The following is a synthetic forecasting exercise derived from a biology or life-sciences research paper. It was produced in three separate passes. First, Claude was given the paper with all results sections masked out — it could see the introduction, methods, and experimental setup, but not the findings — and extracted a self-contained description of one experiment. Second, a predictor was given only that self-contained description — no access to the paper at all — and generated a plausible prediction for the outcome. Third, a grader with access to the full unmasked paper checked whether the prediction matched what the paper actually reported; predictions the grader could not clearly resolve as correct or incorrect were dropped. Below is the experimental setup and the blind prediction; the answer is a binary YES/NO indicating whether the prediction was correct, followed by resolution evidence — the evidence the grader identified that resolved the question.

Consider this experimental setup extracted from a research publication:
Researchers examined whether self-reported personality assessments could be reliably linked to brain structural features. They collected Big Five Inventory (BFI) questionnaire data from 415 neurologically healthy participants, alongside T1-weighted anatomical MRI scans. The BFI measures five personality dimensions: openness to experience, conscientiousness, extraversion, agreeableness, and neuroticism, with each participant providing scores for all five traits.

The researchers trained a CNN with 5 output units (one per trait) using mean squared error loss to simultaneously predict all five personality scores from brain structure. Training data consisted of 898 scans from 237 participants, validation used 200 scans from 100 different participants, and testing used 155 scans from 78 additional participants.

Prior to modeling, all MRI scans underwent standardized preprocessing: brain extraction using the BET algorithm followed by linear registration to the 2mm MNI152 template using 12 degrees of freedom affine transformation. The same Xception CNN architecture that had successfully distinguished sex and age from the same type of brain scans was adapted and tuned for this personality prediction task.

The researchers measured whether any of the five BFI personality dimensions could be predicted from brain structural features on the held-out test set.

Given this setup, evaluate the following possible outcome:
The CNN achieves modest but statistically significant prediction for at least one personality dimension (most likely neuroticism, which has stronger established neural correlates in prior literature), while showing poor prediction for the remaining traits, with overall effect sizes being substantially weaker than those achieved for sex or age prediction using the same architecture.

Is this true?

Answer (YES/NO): NO